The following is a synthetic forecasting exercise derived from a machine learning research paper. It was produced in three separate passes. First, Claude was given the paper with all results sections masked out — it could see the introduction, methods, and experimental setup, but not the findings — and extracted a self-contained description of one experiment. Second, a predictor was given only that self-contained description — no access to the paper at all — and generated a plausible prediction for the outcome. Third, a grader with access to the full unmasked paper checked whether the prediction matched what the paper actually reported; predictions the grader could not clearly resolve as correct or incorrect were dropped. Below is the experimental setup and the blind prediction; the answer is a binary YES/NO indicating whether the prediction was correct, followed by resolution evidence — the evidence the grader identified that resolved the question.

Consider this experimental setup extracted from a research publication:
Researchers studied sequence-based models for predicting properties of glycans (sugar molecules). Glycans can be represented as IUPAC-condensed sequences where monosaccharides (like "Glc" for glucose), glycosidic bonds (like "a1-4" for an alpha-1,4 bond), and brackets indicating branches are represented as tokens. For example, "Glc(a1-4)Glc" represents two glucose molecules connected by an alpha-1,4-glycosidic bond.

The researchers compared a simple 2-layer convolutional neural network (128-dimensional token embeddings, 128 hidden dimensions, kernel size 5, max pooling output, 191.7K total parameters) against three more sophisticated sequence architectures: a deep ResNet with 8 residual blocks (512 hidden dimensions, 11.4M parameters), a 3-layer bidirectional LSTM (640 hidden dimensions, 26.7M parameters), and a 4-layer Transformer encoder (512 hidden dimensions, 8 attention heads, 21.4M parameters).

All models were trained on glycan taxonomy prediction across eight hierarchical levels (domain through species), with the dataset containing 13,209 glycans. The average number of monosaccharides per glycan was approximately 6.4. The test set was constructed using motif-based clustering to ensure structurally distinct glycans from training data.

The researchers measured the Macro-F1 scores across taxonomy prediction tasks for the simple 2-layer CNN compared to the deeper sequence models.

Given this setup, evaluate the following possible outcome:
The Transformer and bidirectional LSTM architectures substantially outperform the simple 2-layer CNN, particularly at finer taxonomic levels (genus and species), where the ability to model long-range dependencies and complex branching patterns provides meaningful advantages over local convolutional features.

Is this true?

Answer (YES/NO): NO